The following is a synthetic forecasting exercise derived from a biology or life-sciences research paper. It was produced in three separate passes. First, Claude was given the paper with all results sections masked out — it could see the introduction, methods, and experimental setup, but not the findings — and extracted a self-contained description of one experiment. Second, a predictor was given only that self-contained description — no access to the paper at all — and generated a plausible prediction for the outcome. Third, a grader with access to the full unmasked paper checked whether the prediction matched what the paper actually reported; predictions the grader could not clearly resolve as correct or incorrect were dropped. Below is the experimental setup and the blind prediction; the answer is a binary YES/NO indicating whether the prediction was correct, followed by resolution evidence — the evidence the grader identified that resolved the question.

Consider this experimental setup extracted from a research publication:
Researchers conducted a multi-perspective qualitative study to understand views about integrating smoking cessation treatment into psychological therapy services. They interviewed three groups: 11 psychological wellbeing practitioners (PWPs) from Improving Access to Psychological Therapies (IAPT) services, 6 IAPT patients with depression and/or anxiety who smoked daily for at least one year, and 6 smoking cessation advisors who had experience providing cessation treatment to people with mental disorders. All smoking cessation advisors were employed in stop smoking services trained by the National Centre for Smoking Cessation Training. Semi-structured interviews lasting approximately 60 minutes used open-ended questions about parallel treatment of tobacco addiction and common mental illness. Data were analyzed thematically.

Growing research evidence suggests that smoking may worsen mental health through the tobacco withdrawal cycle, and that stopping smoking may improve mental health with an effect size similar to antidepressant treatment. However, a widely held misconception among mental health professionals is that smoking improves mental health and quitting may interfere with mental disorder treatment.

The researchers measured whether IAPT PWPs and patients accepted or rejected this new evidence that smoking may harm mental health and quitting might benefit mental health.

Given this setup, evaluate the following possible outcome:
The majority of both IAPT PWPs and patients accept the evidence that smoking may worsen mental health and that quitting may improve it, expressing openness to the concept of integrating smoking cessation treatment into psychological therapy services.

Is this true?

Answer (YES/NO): YES